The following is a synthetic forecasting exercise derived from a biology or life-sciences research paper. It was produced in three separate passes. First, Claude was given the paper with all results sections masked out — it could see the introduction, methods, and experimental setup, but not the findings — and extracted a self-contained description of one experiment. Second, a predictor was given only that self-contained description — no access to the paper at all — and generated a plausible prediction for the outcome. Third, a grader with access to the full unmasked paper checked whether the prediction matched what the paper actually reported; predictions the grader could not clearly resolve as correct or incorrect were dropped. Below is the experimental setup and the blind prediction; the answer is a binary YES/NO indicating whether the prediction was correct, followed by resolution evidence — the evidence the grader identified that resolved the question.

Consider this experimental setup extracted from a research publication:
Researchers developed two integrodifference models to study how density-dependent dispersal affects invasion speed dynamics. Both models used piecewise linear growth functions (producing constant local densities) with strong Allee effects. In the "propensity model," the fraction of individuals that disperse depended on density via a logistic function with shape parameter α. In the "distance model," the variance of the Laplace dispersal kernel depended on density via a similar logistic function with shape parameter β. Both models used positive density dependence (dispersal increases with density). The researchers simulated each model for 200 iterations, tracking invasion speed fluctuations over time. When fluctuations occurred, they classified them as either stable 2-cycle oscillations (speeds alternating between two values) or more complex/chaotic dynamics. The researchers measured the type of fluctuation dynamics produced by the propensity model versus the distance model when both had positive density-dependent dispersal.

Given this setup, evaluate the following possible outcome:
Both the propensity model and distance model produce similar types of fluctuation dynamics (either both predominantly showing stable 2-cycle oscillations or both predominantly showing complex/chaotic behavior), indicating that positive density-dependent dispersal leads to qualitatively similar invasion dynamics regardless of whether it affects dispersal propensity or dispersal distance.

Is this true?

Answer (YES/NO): NO